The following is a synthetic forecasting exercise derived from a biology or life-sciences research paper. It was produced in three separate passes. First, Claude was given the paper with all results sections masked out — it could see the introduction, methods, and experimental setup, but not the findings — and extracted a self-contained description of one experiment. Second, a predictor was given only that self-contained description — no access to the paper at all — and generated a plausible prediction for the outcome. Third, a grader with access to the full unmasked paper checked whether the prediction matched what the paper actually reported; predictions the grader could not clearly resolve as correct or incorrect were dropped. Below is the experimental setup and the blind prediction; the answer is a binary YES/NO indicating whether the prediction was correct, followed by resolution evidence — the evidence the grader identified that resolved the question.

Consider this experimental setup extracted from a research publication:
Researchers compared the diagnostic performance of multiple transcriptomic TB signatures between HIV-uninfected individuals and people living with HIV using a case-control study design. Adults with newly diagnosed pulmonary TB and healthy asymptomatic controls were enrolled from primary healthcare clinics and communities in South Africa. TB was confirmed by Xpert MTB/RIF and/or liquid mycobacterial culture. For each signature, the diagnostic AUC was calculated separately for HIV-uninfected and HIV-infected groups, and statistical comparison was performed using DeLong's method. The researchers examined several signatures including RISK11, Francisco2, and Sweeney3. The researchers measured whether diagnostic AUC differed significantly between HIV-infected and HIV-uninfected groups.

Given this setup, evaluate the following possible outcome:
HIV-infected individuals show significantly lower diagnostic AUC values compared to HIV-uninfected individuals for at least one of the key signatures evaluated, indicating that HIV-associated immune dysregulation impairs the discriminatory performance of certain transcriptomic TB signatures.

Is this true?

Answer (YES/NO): YES